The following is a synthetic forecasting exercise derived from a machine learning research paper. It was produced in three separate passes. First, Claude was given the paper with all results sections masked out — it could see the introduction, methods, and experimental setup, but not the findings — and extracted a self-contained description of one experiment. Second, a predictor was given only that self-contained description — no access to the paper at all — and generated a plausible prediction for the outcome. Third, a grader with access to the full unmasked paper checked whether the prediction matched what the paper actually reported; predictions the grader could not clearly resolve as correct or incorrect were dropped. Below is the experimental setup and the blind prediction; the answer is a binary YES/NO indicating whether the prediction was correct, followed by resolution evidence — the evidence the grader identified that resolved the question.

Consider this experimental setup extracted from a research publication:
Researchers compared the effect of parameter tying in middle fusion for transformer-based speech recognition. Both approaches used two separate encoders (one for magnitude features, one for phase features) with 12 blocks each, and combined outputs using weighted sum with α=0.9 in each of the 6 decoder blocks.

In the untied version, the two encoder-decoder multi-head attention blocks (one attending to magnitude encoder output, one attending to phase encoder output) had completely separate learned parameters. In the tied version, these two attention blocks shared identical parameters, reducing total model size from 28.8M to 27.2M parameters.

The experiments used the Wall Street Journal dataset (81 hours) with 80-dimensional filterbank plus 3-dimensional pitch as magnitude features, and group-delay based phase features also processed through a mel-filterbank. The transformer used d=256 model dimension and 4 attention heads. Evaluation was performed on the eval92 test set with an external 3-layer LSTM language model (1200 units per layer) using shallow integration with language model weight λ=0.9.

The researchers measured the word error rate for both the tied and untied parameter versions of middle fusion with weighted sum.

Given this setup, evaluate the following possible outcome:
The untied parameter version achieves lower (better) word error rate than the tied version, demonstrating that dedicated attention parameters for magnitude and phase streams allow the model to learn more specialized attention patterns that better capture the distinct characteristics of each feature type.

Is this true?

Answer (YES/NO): NO